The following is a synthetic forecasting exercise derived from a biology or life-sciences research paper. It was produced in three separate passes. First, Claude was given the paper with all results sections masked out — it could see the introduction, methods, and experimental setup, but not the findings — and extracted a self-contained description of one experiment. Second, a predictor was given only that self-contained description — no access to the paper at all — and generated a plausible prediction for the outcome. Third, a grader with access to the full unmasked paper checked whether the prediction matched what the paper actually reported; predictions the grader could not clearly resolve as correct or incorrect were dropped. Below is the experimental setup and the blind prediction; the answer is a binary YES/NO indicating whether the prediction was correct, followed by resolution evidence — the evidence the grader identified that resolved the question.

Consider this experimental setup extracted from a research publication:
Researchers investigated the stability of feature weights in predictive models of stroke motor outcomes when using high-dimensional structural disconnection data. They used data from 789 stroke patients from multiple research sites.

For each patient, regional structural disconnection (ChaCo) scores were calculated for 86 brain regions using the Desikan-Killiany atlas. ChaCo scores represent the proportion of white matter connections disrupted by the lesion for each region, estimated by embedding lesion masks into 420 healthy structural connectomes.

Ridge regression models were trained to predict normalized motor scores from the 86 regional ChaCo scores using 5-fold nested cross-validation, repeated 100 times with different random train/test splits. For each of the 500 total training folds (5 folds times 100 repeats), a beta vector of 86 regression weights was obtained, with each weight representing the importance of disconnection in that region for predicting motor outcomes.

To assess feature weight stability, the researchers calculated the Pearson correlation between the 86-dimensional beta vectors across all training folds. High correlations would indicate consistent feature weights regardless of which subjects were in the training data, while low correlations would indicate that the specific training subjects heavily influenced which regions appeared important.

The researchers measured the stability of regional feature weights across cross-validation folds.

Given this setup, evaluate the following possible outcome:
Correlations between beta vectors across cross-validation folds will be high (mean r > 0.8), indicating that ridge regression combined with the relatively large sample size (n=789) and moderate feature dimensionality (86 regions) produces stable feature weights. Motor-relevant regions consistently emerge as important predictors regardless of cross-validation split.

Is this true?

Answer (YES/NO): NO